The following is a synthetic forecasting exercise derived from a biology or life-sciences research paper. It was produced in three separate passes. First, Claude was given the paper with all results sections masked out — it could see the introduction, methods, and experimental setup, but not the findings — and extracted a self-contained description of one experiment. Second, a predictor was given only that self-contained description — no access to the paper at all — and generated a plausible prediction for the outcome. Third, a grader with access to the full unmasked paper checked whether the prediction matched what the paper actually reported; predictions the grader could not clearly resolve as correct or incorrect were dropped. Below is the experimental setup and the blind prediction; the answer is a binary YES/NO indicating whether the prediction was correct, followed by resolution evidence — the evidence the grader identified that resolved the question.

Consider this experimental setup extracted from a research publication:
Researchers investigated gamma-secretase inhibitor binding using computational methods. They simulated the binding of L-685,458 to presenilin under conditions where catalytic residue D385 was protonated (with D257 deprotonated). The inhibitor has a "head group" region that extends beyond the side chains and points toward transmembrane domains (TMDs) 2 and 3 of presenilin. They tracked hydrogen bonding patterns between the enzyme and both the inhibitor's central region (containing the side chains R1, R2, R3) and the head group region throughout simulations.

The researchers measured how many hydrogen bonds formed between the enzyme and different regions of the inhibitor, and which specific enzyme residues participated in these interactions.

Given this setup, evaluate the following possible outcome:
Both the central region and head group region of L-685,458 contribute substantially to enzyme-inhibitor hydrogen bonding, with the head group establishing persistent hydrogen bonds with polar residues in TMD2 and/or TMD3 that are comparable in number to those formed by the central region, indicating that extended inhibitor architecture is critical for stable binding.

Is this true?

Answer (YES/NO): NO